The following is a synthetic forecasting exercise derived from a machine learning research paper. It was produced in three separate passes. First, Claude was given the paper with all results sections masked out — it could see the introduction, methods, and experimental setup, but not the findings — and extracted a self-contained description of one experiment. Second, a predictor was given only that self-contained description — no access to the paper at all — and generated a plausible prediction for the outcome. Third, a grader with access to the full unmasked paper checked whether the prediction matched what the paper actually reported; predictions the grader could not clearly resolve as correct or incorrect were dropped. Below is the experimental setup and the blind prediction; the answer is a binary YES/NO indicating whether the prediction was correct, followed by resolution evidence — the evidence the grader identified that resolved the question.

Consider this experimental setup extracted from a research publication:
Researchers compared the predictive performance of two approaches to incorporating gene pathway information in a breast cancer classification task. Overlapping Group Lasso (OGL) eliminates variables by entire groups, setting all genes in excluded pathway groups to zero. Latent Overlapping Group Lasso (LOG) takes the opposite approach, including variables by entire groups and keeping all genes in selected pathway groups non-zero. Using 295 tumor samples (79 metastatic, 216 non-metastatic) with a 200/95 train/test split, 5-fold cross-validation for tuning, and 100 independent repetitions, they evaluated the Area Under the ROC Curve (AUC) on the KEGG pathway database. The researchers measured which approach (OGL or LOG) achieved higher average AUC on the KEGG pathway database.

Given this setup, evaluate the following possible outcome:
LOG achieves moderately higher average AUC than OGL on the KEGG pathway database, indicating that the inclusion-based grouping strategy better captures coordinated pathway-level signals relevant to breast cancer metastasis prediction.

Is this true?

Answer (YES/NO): YES